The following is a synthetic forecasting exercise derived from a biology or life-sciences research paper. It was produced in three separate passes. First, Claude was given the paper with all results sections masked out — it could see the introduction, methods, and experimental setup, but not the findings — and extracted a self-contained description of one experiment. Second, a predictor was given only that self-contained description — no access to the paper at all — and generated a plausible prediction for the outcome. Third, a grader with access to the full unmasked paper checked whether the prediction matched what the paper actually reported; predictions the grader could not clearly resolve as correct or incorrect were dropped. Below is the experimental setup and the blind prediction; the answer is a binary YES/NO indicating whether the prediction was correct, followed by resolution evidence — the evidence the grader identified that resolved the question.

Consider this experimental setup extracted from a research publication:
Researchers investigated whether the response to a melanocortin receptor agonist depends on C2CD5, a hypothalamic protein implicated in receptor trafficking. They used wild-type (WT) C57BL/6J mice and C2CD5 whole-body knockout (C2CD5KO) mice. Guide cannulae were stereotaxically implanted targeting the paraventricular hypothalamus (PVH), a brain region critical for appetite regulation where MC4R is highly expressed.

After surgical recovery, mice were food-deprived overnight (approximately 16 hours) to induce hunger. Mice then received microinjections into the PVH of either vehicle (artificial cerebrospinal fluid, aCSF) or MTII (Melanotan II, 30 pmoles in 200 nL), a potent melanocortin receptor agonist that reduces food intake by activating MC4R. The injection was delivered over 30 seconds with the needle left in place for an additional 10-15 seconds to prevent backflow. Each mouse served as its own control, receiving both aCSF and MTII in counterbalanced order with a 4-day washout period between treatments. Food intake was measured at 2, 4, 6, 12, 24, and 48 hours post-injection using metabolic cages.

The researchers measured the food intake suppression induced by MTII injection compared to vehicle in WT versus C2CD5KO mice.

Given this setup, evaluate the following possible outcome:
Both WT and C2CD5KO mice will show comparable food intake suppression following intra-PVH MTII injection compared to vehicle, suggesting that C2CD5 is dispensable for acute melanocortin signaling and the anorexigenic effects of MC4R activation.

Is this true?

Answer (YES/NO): NO